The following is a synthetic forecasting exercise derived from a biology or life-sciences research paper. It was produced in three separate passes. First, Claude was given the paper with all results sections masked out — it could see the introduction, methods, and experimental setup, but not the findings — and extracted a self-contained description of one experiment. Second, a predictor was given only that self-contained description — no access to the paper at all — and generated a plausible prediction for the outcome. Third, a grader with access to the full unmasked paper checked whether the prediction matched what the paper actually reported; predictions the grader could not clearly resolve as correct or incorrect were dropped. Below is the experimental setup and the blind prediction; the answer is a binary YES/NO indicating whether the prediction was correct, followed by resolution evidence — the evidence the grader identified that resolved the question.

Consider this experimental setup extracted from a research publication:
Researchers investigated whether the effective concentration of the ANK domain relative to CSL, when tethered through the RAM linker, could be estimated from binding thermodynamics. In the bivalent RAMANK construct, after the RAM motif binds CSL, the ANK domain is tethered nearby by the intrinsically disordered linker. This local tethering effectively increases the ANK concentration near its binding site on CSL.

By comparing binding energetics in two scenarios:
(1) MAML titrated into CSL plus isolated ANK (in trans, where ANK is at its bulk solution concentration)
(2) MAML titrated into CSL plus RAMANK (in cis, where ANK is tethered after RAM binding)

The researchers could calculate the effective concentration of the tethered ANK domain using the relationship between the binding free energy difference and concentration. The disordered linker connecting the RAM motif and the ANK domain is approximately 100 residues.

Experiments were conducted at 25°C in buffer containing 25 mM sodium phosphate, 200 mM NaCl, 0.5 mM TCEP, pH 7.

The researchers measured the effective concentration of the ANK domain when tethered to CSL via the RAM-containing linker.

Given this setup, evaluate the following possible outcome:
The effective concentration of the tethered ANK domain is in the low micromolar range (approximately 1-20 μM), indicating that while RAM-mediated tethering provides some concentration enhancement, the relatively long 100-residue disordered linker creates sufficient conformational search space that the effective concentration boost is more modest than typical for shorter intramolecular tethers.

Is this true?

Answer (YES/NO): YES